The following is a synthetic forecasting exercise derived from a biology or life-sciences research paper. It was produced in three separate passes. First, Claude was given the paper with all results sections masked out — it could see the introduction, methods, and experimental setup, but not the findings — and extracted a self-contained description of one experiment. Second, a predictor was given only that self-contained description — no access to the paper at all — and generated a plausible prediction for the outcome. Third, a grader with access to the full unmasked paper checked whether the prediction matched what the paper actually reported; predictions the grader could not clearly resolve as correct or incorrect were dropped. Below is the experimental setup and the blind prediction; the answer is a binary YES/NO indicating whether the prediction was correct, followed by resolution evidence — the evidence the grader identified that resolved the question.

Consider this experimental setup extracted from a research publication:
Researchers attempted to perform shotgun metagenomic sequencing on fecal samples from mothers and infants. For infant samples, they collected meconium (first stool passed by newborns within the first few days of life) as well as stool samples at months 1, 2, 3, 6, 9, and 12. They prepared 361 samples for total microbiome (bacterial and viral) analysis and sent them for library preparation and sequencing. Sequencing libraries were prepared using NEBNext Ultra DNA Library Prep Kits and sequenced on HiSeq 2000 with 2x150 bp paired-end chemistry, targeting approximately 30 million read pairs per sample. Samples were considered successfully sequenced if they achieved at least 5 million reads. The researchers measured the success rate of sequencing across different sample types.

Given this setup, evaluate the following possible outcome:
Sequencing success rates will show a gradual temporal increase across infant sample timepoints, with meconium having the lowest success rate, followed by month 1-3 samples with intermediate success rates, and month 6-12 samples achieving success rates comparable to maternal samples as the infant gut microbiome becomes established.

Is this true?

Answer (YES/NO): NO